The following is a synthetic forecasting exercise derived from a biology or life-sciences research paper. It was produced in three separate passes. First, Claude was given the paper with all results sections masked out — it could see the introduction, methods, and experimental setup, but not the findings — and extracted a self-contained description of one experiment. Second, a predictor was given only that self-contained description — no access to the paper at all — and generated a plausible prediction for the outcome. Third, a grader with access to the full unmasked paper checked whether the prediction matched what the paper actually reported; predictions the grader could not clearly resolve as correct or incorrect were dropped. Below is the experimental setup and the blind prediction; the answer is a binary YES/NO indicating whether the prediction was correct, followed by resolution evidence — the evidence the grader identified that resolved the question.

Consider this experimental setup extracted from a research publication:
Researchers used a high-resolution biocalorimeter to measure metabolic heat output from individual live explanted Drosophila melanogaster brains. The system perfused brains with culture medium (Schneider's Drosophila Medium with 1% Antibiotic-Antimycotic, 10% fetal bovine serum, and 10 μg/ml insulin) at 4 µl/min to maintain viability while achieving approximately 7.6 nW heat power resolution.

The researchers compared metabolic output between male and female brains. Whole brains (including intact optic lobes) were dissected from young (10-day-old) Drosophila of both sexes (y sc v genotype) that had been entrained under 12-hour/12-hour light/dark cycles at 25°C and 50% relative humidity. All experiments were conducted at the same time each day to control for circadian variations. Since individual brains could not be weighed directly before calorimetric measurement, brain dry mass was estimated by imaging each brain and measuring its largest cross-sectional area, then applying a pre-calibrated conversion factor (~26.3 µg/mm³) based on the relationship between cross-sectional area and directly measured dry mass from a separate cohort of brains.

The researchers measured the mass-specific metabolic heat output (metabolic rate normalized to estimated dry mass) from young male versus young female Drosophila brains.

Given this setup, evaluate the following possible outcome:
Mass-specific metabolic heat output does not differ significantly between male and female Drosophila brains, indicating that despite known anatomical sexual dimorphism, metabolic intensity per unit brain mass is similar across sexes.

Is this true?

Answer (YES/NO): NO